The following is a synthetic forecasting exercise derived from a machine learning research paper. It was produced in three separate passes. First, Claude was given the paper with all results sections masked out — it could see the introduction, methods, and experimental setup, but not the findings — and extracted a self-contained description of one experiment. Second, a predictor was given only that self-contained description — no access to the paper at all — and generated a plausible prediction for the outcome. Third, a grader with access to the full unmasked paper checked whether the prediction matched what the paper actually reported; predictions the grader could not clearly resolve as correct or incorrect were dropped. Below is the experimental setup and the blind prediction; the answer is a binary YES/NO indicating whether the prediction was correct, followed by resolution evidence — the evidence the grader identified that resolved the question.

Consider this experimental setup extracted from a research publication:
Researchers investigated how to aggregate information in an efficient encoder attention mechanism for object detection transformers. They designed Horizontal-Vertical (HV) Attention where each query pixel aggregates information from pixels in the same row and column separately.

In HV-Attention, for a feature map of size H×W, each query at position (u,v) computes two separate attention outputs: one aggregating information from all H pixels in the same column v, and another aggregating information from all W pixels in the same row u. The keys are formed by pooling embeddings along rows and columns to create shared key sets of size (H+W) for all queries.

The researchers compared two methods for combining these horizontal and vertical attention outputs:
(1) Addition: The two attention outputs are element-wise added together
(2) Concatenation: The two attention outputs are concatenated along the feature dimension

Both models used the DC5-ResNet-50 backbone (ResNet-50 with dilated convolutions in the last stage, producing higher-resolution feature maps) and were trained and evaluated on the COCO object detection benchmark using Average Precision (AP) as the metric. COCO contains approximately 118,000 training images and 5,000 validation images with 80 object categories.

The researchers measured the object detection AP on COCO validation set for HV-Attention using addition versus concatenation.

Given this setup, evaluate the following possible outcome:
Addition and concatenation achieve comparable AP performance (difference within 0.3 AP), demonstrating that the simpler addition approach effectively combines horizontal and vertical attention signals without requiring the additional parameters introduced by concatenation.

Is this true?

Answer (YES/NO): NO